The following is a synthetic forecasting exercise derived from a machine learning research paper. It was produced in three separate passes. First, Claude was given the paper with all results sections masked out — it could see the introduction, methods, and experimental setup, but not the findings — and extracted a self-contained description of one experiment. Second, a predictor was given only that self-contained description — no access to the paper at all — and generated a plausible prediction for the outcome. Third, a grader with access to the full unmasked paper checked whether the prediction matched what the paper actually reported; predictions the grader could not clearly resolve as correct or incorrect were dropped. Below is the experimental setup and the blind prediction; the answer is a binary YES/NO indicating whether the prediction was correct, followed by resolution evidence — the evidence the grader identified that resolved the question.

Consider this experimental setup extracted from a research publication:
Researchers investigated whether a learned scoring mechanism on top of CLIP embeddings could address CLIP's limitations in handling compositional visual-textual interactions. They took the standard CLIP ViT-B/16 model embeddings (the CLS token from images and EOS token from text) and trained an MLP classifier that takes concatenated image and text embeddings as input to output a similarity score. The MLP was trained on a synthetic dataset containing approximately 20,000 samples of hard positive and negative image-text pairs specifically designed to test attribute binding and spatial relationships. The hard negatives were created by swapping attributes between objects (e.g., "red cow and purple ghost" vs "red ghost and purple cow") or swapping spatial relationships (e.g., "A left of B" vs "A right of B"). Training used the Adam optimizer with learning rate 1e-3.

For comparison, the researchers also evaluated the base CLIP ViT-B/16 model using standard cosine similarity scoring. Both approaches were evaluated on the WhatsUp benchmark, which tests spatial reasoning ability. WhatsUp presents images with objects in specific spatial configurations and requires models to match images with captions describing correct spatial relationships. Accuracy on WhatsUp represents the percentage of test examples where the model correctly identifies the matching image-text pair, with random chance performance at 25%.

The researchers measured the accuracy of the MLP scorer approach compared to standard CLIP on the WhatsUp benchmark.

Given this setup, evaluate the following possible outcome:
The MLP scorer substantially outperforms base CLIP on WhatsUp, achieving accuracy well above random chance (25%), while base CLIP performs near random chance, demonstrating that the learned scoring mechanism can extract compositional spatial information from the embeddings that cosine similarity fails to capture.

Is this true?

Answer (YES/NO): NO